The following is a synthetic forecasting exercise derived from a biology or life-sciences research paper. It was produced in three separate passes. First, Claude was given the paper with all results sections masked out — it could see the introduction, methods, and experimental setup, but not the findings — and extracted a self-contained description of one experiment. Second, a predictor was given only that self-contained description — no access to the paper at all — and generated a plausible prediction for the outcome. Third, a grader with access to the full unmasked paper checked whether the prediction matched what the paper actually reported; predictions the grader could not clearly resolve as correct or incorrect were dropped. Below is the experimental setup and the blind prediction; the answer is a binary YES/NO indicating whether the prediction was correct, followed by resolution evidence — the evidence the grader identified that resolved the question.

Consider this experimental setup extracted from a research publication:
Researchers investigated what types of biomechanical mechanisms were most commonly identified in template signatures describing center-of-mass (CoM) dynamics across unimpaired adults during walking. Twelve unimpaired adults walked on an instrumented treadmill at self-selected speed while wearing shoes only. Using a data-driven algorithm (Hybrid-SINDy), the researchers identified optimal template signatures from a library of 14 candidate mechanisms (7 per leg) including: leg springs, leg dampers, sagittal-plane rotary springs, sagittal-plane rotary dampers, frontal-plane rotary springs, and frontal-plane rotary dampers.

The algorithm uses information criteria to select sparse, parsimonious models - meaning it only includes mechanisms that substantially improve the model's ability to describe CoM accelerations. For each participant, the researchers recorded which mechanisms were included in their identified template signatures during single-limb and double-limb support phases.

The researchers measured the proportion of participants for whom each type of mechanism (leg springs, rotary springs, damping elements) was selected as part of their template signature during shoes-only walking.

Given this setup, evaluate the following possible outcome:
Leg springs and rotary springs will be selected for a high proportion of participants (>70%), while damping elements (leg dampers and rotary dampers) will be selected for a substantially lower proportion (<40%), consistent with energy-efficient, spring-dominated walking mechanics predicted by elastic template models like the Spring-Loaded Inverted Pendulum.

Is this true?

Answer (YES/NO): NO